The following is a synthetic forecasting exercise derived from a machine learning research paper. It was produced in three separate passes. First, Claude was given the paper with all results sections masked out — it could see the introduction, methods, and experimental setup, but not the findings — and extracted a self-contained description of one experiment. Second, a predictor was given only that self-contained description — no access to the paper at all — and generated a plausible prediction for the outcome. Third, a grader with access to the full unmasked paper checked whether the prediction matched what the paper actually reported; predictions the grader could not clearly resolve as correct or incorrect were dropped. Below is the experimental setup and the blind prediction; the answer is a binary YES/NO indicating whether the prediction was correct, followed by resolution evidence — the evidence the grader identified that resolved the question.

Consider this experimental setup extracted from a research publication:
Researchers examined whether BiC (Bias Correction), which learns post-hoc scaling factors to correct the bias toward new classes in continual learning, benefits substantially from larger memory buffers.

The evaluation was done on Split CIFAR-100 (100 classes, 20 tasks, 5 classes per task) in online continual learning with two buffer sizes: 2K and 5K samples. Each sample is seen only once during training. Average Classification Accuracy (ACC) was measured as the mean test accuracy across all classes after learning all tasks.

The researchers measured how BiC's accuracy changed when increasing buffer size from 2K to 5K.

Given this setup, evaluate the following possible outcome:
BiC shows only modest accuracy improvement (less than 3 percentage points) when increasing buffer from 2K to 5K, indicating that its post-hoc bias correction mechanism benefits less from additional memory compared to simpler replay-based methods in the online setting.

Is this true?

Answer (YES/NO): NO